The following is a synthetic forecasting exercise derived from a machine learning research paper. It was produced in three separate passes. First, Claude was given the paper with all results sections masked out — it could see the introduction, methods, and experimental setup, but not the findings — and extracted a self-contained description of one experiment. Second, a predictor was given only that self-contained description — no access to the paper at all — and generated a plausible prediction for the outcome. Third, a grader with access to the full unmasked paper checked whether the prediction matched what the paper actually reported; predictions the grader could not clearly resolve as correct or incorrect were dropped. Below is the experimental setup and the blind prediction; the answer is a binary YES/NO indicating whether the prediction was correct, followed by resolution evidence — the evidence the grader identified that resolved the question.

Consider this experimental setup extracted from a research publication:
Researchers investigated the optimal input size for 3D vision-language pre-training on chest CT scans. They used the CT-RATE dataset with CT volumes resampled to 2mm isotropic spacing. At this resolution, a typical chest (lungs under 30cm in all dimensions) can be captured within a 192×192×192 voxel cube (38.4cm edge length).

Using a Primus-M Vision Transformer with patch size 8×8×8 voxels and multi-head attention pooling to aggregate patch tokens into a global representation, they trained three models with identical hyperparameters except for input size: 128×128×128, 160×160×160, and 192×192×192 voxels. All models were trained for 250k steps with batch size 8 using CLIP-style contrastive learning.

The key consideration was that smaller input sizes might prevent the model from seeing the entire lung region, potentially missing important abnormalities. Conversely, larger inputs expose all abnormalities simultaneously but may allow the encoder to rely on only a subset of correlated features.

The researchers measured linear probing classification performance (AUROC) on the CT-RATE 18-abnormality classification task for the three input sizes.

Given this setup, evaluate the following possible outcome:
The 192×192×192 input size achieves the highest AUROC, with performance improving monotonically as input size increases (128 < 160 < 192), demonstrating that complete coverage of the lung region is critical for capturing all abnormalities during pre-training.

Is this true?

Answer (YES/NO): NO